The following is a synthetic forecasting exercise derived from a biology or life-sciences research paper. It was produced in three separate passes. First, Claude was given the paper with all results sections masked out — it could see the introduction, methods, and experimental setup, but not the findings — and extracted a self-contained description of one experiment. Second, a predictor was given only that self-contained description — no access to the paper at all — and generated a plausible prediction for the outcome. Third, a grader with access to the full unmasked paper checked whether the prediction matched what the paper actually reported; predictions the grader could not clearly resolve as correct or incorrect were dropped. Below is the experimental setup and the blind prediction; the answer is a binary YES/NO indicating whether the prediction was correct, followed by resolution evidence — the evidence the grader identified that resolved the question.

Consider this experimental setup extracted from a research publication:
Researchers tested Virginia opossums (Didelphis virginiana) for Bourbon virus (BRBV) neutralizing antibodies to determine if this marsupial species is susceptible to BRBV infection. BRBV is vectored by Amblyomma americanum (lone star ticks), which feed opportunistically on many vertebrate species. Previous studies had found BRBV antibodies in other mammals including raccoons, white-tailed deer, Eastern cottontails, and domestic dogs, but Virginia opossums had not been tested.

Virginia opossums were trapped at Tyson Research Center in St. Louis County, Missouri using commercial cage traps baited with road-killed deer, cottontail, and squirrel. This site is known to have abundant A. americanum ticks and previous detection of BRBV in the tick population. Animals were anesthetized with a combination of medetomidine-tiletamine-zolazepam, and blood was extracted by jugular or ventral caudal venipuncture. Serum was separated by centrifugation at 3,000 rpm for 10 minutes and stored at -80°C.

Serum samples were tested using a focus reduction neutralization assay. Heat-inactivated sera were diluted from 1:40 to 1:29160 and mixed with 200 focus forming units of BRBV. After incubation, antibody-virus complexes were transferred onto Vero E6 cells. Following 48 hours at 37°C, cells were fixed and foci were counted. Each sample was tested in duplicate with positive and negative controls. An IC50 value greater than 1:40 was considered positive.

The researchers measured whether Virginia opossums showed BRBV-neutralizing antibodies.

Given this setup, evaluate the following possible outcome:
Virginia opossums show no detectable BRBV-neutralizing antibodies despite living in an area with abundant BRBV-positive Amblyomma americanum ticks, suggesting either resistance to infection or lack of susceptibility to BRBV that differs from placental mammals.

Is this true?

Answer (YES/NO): NO